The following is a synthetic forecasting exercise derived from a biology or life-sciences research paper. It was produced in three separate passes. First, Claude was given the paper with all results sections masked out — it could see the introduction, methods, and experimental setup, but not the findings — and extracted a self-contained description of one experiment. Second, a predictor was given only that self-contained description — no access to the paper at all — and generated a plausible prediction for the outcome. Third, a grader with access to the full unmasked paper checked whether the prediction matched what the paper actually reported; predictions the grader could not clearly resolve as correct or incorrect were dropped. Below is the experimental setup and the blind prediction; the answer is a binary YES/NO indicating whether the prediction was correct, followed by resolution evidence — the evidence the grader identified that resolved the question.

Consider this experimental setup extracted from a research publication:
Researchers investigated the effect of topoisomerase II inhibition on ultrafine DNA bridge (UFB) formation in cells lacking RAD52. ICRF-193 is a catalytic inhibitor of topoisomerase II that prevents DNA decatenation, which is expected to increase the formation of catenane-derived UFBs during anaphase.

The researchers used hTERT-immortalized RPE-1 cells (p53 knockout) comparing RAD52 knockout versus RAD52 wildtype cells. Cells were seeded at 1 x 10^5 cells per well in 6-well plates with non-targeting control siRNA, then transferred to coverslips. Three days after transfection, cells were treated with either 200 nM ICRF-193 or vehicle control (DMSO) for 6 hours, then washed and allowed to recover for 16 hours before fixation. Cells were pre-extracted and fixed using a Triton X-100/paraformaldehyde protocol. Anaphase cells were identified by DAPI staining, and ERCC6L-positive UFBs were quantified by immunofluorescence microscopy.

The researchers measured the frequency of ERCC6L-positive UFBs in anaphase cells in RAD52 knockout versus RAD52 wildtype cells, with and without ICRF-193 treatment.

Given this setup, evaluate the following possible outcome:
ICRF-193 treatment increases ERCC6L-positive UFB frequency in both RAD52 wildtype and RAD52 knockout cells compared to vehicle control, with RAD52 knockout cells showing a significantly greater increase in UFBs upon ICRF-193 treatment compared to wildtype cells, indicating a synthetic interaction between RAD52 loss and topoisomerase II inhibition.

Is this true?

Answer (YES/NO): YES